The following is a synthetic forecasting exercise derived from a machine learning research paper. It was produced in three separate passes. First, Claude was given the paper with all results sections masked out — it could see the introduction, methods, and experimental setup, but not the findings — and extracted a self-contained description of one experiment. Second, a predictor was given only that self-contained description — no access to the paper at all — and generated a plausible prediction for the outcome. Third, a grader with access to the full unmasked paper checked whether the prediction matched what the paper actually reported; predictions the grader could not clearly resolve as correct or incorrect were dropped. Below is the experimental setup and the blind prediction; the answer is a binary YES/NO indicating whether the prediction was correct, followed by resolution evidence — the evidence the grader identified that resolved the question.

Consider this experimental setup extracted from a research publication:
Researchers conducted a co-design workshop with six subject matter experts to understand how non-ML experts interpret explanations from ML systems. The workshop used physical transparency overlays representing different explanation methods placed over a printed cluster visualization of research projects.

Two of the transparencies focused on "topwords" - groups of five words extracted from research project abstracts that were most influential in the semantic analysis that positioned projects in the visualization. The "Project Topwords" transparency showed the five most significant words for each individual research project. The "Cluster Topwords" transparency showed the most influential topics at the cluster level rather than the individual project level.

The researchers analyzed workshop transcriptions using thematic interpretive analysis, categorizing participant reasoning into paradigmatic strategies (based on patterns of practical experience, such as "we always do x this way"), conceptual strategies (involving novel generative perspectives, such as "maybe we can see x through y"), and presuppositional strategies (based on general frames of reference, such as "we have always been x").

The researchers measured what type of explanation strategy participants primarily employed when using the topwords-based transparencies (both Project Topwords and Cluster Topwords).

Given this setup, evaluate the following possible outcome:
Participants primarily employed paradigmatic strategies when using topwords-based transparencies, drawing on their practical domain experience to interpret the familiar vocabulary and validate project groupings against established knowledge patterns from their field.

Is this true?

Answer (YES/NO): YES